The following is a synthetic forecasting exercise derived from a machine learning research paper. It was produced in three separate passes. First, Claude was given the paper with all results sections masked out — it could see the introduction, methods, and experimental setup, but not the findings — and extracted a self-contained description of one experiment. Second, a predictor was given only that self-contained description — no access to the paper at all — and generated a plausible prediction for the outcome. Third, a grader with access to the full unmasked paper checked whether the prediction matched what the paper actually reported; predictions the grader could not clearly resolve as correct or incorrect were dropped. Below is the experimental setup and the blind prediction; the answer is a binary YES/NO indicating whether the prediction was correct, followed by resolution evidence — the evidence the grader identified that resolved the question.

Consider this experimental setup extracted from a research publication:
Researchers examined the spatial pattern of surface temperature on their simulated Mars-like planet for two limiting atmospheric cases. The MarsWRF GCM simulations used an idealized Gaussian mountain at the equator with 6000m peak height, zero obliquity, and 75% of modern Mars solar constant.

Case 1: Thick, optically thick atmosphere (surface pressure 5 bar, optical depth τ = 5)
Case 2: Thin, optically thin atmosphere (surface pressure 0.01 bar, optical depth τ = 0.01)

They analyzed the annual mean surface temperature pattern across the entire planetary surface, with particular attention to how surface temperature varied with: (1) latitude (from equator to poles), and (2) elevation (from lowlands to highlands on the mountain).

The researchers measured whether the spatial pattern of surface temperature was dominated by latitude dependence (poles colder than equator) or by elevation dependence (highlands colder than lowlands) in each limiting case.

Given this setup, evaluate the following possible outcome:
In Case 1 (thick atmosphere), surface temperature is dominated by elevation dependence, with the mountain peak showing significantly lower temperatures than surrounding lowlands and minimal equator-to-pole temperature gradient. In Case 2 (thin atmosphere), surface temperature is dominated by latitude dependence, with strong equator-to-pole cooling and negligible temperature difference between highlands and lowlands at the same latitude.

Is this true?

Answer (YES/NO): NO